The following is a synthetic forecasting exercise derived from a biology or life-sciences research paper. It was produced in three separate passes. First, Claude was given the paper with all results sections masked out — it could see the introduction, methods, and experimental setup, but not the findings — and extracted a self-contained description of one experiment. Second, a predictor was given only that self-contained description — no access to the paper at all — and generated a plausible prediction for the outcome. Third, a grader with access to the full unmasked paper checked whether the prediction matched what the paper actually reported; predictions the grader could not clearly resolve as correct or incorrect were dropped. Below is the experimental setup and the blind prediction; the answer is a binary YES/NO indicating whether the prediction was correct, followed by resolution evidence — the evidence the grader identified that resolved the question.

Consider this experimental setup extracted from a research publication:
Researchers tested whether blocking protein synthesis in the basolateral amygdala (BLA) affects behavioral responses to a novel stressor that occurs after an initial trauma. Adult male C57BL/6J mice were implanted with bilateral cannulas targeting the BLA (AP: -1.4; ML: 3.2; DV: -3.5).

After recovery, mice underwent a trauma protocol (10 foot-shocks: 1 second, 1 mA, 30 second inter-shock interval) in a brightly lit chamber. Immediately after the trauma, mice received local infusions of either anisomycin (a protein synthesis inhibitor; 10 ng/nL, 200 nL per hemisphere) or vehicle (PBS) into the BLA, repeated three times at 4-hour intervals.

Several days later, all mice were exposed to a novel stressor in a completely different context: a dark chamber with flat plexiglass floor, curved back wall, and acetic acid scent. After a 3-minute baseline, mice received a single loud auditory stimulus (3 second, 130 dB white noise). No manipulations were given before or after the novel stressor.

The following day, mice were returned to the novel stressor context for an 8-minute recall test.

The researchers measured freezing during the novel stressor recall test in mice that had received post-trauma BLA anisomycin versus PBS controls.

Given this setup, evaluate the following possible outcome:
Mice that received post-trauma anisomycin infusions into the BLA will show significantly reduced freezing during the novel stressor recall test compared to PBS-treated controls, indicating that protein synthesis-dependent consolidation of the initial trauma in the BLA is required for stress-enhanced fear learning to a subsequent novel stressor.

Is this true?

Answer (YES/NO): YES